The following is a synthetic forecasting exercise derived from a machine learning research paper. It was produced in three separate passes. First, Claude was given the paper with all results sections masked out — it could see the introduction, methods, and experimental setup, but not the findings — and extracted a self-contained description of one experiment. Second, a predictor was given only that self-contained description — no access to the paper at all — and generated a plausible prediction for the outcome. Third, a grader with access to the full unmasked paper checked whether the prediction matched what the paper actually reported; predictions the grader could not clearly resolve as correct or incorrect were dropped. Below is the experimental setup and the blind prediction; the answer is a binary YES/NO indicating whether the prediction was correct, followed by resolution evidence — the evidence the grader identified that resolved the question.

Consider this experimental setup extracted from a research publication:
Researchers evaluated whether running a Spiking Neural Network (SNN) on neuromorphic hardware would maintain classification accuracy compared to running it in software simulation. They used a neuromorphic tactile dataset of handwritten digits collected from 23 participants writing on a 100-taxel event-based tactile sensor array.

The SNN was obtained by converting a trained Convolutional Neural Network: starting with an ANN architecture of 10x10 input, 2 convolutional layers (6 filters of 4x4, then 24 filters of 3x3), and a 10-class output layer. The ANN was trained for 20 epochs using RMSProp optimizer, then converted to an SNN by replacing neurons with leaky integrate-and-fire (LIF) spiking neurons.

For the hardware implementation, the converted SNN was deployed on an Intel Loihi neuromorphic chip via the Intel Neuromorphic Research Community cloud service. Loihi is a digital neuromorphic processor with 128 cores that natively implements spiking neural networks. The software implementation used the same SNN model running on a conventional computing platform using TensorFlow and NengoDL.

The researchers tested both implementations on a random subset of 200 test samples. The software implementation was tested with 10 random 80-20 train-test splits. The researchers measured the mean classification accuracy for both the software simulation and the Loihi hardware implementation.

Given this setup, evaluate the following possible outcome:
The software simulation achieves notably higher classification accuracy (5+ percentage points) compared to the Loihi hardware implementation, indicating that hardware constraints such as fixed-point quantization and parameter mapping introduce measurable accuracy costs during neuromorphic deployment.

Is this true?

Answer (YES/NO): NO